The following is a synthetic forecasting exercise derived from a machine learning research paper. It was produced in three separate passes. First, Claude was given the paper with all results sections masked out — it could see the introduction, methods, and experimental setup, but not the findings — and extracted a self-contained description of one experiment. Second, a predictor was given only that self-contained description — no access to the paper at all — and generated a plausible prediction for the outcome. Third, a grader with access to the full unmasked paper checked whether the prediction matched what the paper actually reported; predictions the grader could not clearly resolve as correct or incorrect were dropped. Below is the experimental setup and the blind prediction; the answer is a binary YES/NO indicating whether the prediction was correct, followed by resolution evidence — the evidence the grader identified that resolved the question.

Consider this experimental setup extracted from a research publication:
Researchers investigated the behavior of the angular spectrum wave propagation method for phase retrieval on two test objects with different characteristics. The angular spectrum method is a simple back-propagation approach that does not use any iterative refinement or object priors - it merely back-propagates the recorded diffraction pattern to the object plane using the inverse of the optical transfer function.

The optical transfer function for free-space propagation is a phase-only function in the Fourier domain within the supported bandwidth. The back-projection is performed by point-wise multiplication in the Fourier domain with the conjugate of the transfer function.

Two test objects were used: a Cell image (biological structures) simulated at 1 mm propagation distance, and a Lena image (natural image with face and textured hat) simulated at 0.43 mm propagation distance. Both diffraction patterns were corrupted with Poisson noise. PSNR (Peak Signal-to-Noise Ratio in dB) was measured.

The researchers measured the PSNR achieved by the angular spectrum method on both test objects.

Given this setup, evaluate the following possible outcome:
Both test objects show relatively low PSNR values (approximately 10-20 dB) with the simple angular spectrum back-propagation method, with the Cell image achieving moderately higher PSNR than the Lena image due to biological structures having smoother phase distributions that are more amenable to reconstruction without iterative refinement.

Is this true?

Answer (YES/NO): NO